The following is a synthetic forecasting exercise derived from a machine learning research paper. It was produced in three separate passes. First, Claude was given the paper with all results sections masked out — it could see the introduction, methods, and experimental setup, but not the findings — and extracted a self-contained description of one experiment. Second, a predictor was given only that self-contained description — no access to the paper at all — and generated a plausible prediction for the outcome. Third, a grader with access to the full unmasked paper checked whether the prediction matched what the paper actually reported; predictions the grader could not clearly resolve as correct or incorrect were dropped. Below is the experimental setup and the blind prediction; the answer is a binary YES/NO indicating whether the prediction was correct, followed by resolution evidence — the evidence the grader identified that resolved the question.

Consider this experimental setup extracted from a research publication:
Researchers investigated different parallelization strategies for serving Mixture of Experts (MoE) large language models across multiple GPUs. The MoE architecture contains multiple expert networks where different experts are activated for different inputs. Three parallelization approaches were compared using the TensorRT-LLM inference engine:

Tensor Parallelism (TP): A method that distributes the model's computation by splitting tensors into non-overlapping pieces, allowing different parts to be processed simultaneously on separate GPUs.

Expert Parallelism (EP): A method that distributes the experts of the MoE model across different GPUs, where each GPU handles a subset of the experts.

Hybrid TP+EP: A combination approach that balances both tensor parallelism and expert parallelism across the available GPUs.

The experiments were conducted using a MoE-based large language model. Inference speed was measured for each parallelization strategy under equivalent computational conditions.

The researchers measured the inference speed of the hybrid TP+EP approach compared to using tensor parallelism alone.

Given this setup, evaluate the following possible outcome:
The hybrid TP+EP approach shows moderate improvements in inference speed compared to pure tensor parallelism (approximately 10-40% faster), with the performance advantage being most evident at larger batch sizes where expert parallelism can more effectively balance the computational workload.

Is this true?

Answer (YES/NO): NO